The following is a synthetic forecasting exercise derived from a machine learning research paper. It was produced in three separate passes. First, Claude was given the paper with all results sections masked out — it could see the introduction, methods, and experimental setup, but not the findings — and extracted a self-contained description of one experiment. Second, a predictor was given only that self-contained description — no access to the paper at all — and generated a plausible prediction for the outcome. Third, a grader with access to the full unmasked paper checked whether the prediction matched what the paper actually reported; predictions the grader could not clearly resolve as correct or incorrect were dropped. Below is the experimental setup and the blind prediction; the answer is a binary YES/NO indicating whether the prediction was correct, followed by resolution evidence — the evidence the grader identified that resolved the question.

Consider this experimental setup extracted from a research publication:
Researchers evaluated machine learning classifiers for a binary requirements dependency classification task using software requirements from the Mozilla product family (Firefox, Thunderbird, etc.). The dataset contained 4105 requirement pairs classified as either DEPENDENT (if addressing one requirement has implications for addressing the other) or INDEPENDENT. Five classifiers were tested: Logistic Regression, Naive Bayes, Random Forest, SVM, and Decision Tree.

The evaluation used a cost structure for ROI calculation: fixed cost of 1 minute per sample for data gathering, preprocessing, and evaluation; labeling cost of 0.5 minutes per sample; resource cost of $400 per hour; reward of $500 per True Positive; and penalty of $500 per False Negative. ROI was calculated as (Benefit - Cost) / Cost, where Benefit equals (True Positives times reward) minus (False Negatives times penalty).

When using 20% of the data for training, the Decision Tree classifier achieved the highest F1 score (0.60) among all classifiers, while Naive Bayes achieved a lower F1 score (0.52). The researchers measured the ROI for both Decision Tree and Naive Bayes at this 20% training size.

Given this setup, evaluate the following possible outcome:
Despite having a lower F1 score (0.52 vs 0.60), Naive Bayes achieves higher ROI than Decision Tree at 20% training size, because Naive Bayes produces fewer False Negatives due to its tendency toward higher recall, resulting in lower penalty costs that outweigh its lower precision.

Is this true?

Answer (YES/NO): YES